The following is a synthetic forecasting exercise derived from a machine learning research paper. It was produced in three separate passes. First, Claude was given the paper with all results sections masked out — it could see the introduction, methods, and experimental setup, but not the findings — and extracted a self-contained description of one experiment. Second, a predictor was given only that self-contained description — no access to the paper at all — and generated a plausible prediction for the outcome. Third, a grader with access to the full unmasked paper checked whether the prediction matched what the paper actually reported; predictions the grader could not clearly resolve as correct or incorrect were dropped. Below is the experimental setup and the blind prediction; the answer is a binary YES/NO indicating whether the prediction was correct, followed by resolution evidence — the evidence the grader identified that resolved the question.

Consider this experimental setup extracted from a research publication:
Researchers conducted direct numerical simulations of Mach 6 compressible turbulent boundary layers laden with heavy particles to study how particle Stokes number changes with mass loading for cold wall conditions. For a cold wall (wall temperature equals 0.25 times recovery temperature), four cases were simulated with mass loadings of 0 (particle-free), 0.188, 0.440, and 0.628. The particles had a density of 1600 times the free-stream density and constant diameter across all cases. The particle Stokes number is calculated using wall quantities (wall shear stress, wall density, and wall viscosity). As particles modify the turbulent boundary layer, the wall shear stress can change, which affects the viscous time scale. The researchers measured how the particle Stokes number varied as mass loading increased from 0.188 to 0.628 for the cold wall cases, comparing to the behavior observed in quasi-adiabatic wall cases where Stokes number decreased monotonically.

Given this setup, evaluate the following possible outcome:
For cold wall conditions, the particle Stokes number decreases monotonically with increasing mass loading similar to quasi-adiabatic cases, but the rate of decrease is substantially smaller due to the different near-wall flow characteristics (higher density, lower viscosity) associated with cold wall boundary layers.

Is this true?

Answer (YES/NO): NO